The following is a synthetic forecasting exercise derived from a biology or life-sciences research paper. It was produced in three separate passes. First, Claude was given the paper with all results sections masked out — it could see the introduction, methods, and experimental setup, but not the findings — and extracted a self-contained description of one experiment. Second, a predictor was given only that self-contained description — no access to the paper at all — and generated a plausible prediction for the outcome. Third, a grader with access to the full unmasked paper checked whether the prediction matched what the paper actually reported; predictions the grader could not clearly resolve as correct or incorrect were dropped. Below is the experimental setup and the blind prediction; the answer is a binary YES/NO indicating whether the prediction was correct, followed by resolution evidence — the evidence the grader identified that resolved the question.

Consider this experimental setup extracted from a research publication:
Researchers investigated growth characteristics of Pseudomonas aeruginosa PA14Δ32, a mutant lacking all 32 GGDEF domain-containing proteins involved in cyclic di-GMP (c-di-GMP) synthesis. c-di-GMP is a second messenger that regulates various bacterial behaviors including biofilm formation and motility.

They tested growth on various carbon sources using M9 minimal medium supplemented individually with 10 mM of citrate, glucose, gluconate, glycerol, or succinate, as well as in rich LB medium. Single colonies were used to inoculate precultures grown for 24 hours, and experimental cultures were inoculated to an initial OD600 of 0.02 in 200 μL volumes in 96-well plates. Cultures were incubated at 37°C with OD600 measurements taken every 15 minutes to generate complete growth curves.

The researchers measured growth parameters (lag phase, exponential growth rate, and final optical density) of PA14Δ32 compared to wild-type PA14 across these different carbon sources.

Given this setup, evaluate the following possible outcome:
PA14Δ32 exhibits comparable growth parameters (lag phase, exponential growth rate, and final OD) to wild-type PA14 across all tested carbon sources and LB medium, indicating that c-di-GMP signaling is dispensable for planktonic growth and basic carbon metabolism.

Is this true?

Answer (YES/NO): NO